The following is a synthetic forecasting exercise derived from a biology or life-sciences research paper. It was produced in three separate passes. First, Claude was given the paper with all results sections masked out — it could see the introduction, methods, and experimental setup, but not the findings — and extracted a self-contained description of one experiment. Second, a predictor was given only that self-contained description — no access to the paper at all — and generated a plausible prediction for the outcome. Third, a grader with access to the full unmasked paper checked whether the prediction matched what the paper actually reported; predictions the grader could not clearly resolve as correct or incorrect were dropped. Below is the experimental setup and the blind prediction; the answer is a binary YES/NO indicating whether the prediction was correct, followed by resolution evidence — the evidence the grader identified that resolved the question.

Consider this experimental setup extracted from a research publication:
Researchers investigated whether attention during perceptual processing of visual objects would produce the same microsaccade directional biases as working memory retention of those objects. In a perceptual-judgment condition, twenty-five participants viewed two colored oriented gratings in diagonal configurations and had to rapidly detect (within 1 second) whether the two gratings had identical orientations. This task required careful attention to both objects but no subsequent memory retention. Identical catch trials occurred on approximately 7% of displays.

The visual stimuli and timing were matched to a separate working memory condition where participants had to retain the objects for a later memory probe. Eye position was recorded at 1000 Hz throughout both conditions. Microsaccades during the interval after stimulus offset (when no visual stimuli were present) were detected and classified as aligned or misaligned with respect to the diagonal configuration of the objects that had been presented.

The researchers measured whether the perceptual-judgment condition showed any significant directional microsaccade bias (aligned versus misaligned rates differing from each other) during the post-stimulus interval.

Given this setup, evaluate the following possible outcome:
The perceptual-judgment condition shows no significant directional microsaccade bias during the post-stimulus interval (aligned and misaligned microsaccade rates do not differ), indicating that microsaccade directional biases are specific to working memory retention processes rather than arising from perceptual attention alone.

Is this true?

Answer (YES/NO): NO